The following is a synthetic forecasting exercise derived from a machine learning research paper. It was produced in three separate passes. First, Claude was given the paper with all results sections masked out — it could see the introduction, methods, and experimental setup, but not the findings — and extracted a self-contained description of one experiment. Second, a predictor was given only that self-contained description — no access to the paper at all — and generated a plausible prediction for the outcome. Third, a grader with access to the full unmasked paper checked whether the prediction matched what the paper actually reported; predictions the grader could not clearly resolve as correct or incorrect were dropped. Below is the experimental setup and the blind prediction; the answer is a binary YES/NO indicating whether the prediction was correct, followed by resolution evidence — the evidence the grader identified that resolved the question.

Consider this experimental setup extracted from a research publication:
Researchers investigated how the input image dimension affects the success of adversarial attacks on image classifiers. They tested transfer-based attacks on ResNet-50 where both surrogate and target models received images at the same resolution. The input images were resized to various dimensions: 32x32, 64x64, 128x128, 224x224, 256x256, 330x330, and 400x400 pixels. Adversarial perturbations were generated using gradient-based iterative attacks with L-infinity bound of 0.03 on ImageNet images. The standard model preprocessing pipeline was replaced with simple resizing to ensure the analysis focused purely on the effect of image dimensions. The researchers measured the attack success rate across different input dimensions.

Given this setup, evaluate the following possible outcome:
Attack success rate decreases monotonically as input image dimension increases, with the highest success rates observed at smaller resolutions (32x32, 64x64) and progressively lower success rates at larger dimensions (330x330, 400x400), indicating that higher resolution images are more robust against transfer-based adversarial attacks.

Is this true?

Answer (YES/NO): NO